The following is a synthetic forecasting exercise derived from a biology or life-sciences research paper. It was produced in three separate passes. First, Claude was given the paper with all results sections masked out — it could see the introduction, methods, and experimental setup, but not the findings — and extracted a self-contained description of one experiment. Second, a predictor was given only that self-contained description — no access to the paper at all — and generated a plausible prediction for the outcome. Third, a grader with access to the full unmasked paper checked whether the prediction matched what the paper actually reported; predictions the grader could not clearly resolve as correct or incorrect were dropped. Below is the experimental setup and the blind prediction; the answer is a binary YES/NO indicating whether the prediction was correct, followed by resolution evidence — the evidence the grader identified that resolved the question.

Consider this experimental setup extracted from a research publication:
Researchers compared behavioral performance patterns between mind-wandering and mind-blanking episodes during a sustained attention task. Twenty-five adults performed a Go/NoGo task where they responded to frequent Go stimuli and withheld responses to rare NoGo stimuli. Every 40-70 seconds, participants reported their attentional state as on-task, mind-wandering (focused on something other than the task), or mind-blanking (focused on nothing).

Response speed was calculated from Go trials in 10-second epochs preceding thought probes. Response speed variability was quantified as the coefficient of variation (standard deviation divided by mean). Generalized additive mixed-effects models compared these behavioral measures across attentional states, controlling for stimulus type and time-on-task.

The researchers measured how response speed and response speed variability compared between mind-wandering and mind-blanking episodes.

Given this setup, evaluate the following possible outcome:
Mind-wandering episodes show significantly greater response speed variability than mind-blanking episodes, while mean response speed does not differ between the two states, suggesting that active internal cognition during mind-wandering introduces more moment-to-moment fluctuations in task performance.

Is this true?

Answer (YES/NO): NO